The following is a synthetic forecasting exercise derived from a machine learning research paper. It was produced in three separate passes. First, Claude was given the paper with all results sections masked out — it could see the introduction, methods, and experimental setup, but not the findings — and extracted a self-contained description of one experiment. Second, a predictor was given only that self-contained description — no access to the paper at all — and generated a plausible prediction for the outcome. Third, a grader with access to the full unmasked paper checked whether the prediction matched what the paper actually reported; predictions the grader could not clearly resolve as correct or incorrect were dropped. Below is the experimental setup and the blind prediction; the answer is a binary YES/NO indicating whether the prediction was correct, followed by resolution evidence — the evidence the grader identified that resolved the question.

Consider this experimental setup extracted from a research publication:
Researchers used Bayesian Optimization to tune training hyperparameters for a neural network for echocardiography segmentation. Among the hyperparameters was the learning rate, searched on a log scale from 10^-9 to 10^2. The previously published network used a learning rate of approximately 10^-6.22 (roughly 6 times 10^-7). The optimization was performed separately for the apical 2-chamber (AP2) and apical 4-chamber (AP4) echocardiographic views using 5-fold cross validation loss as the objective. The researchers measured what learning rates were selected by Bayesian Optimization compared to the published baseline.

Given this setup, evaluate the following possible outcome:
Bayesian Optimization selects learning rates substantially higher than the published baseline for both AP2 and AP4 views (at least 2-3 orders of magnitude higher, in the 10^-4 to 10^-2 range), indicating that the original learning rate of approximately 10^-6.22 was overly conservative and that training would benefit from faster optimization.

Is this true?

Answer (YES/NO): NO